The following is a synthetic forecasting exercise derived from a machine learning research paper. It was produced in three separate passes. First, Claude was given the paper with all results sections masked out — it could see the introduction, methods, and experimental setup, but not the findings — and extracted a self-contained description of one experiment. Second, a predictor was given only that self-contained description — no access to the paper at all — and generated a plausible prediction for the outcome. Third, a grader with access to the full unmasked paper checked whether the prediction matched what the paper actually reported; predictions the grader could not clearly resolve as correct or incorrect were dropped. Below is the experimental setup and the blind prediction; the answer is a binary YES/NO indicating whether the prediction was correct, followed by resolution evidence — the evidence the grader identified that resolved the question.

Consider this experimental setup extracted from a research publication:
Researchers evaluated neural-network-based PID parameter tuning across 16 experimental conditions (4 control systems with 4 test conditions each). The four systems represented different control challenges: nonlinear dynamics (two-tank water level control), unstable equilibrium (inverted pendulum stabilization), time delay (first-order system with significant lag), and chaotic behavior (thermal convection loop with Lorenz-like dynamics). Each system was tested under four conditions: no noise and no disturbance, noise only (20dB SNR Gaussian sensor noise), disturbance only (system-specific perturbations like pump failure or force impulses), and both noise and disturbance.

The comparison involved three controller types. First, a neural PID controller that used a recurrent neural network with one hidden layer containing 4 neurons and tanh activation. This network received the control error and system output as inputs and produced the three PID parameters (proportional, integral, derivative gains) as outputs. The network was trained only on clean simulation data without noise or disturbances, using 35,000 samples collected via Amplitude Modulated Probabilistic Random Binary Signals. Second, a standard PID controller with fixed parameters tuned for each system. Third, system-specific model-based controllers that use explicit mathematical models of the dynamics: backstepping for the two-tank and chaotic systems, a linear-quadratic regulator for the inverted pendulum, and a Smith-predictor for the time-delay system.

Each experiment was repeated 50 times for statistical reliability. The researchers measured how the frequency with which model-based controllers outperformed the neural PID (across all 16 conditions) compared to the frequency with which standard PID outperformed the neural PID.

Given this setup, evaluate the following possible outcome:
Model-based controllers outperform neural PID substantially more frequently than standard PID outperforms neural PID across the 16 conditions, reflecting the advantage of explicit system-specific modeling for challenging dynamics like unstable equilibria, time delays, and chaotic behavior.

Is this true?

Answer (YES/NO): YES